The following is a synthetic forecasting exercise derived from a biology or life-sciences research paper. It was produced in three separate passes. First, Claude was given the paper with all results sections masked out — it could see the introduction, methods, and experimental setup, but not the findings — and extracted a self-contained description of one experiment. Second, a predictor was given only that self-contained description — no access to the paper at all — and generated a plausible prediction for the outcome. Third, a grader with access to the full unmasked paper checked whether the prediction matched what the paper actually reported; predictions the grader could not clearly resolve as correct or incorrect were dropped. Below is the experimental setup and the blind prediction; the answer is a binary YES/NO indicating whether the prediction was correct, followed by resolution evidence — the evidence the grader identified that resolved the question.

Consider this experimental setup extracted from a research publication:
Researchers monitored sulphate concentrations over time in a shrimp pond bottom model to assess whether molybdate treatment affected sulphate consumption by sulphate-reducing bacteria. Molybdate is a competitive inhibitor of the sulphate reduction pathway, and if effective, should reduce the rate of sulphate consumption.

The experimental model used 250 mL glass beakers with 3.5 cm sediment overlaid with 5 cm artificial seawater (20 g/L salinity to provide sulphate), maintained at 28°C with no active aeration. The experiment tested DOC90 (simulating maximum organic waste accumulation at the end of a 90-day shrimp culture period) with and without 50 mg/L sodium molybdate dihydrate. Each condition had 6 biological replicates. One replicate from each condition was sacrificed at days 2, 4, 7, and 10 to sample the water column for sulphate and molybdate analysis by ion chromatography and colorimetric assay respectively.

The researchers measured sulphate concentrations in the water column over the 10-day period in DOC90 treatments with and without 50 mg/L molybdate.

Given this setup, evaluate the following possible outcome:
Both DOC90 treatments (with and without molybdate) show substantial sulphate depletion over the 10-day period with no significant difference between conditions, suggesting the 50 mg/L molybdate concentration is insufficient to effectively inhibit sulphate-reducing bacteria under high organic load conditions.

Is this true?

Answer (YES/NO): NO